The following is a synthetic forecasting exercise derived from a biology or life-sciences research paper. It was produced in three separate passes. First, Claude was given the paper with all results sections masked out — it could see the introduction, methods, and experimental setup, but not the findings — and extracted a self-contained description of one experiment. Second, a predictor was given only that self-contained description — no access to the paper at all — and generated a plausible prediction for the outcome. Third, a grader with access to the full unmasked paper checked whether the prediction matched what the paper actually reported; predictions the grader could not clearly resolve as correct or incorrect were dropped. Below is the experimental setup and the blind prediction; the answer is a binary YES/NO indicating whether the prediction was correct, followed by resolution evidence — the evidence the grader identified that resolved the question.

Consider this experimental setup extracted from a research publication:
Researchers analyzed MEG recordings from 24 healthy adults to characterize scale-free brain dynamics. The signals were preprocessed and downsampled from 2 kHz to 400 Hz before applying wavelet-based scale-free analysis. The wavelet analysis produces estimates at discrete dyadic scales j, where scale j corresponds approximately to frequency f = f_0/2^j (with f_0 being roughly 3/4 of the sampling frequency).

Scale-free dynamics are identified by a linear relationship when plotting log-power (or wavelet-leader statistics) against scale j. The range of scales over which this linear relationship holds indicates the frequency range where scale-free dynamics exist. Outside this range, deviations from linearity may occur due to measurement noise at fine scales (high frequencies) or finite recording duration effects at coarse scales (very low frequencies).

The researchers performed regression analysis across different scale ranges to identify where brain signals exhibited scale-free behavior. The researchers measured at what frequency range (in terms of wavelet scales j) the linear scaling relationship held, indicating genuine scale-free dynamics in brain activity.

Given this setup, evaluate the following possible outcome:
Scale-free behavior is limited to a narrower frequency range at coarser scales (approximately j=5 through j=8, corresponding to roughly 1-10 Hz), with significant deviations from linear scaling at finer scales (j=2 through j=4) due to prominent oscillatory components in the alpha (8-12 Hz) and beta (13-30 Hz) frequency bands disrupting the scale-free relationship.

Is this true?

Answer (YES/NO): NO